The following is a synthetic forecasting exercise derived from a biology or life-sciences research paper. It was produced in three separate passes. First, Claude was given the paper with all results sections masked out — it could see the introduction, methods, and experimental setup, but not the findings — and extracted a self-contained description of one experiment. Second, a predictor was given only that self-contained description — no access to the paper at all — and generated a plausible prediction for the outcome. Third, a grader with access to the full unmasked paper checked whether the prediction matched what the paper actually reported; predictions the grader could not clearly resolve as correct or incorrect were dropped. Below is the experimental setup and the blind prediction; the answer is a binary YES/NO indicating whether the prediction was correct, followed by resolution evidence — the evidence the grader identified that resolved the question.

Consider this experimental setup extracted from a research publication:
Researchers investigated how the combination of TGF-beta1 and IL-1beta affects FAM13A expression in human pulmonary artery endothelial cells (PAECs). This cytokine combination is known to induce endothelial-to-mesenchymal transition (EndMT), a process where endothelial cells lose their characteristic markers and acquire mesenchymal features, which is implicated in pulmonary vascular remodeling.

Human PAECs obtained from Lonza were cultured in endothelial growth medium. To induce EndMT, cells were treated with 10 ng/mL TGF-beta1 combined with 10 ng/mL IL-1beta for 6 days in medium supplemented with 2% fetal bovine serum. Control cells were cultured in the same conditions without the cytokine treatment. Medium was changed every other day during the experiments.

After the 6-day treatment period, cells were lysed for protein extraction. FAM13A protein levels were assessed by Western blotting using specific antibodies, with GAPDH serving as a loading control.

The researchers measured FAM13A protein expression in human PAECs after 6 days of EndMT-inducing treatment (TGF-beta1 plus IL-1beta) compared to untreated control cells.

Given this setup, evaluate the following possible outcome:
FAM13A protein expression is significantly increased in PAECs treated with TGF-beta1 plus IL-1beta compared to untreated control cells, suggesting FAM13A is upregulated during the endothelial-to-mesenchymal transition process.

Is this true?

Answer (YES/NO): NO